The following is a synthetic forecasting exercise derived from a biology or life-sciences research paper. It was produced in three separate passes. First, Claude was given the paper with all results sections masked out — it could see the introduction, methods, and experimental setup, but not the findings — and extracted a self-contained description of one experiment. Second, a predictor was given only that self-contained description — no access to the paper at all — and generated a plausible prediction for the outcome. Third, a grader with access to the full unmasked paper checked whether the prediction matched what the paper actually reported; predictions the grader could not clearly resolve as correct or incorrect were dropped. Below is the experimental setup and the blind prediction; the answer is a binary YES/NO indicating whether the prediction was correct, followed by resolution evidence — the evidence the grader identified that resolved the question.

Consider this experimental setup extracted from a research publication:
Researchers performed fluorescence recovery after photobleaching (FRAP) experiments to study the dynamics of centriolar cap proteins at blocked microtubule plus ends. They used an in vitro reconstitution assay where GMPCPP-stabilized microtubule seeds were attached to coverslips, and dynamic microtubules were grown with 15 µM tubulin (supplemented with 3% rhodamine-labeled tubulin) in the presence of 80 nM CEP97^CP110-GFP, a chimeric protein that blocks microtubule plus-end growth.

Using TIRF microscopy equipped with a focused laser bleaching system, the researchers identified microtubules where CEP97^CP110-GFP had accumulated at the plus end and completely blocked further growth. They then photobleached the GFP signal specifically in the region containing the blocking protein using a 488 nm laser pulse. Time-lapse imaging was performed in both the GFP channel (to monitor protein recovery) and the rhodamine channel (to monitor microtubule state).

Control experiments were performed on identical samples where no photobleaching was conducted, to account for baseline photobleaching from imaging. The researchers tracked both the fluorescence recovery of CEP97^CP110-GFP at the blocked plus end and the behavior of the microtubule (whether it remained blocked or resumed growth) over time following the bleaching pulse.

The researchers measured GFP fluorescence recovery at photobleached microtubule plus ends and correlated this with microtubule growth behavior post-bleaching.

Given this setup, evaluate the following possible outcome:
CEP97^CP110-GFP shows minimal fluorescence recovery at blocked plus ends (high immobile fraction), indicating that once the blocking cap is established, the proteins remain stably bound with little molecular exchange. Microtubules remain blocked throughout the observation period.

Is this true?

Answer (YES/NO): YES